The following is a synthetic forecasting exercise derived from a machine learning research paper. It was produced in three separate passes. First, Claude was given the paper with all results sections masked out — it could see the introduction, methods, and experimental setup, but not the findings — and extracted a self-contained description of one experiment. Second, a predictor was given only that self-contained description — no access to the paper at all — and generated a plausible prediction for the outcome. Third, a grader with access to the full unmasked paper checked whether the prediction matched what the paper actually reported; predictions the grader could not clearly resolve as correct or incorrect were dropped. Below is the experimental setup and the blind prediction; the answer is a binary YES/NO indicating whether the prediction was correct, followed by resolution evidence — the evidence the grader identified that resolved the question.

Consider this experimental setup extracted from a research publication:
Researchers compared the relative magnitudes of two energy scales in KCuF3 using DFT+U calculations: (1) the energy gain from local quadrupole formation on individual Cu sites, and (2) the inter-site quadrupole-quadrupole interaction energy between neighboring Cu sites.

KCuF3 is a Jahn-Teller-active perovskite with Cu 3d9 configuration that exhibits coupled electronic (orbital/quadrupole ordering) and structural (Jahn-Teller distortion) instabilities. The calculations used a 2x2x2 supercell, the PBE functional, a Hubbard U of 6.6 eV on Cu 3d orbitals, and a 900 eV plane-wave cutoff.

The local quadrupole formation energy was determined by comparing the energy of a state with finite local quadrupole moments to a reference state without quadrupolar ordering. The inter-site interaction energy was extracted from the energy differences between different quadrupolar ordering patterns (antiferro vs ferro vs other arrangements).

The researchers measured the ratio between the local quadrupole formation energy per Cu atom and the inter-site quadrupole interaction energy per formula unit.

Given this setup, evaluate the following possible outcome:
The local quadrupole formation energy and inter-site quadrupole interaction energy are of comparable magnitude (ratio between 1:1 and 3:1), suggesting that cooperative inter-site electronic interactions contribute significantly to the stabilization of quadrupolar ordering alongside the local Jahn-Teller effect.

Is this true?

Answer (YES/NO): NO